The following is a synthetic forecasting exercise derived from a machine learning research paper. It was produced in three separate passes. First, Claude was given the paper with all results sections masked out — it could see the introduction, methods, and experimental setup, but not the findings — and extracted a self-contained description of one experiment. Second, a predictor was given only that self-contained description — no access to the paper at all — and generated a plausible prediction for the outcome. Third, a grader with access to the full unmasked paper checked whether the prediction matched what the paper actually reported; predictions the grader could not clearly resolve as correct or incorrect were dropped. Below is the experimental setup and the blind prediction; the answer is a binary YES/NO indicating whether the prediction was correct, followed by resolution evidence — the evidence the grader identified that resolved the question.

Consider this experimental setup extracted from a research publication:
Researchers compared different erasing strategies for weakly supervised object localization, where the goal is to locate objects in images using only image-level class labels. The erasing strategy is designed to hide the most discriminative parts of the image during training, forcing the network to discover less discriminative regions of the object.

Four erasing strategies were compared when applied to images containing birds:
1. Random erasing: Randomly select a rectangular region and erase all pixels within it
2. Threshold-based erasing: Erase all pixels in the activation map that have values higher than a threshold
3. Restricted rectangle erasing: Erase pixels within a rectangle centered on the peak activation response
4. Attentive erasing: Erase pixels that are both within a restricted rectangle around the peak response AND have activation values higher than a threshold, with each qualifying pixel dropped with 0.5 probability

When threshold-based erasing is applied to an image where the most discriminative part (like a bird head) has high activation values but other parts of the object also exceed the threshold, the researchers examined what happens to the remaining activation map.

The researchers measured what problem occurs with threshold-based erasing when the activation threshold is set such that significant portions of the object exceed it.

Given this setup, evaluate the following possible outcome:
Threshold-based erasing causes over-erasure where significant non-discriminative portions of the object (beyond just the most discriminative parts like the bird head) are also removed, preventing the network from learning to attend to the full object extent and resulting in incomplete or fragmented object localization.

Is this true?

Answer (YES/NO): NO